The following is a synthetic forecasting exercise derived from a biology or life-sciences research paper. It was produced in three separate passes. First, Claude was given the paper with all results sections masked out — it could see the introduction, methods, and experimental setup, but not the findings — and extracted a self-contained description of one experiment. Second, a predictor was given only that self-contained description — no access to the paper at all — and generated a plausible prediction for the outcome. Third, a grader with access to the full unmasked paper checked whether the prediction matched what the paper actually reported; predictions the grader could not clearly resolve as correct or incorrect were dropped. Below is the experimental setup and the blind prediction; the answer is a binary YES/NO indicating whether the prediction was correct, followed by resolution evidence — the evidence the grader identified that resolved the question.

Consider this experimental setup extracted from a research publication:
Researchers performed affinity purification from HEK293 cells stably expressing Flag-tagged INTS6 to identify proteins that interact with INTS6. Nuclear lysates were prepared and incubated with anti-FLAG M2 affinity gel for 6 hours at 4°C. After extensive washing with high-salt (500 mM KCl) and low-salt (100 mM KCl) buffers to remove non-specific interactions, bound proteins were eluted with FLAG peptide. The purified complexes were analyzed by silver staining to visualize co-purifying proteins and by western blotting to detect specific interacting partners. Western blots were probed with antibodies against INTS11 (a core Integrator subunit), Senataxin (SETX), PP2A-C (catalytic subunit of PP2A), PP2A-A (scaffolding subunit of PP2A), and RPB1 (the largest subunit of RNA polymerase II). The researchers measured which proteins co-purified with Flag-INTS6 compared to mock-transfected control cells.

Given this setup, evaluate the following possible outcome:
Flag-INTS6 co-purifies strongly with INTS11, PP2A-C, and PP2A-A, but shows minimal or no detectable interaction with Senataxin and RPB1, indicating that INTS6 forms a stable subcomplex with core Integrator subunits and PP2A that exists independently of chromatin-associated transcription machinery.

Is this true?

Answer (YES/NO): NO